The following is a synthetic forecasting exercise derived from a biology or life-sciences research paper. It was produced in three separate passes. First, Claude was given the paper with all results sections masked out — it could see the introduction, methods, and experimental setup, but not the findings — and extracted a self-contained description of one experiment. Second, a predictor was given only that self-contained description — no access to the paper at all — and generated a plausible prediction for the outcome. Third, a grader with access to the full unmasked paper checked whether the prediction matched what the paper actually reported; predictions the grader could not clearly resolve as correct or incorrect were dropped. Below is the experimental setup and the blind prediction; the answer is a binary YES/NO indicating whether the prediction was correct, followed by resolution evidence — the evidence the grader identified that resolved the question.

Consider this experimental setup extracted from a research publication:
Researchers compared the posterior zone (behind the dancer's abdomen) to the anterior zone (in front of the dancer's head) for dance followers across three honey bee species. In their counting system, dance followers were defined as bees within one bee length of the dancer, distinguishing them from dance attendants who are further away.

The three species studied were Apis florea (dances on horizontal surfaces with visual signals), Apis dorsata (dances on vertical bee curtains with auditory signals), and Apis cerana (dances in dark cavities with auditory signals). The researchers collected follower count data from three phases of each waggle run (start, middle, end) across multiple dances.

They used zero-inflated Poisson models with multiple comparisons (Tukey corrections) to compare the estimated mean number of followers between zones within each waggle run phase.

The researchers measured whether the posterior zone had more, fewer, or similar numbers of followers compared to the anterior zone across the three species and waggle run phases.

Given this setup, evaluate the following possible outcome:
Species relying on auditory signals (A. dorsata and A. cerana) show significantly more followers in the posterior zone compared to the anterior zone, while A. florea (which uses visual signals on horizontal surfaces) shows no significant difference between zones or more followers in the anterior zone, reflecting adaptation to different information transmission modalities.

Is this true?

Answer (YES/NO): NO